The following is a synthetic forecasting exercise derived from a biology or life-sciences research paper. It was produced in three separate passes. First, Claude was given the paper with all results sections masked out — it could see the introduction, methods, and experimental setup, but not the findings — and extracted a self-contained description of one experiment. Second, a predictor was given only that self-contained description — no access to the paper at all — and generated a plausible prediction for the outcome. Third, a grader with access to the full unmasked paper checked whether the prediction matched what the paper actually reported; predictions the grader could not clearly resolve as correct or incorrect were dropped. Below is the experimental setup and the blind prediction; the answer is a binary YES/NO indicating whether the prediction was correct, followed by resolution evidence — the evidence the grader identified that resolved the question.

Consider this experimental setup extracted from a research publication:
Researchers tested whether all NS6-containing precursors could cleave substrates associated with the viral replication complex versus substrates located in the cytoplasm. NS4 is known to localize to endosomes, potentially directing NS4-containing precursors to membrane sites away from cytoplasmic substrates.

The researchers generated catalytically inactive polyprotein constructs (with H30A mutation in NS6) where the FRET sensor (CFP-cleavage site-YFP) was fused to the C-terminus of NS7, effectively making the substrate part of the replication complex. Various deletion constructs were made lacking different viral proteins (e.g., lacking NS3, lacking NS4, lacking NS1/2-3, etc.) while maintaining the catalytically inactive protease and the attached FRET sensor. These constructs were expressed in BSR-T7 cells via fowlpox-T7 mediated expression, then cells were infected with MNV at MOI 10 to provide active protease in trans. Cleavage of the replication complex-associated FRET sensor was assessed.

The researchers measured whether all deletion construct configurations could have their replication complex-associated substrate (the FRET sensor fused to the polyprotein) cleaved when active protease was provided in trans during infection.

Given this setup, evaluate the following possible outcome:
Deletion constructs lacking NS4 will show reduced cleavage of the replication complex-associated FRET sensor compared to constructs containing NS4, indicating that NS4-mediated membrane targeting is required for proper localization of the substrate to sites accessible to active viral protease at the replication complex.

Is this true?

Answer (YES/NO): NO